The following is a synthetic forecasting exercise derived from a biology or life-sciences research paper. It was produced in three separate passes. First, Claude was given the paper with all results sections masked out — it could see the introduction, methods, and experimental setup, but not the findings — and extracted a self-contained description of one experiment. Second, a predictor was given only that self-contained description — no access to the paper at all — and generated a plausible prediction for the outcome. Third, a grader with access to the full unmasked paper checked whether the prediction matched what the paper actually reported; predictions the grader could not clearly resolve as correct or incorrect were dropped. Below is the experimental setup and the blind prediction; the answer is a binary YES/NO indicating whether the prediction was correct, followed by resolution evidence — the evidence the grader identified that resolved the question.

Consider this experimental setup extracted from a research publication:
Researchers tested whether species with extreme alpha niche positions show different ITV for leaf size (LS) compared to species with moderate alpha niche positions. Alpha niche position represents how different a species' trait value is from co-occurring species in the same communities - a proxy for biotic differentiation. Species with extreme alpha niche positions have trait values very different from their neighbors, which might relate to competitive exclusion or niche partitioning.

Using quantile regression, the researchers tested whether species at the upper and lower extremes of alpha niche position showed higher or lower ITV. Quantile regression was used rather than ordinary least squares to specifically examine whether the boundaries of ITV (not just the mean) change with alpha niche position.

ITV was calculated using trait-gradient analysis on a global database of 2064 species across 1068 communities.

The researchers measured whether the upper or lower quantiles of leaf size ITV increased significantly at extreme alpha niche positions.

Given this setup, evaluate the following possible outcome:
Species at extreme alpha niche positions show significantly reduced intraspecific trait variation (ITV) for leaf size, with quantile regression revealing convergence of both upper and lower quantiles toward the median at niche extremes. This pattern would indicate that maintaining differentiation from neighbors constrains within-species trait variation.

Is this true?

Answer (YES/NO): NO